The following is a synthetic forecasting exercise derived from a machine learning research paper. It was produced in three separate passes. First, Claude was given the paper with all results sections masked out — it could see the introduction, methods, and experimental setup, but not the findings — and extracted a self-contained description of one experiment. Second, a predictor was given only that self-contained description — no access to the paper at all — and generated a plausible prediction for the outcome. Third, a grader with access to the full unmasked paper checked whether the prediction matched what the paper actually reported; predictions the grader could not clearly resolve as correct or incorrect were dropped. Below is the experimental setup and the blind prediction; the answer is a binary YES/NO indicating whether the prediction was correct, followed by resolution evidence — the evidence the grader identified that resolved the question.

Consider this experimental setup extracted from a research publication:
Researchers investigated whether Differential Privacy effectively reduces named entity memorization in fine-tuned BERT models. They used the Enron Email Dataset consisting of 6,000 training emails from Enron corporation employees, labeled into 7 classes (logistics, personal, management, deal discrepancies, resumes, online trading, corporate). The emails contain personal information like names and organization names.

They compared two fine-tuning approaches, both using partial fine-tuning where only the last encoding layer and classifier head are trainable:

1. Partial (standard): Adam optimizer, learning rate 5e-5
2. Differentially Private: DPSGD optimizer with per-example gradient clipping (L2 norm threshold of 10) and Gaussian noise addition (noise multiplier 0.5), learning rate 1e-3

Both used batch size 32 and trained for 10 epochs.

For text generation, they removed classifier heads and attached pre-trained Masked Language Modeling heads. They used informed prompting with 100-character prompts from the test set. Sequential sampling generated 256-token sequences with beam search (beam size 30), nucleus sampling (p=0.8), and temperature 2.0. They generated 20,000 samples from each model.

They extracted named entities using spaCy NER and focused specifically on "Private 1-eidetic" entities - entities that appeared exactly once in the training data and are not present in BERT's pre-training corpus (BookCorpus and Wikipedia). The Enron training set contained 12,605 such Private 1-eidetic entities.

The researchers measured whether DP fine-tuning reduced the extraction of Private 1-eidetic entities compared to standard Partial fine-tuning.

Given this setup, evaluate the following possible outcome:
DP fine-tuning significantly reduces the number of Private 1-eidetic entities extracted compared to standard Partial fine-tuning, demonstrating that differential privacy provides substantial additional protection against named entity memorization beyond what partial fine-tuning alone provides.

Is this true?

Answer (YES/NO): YES